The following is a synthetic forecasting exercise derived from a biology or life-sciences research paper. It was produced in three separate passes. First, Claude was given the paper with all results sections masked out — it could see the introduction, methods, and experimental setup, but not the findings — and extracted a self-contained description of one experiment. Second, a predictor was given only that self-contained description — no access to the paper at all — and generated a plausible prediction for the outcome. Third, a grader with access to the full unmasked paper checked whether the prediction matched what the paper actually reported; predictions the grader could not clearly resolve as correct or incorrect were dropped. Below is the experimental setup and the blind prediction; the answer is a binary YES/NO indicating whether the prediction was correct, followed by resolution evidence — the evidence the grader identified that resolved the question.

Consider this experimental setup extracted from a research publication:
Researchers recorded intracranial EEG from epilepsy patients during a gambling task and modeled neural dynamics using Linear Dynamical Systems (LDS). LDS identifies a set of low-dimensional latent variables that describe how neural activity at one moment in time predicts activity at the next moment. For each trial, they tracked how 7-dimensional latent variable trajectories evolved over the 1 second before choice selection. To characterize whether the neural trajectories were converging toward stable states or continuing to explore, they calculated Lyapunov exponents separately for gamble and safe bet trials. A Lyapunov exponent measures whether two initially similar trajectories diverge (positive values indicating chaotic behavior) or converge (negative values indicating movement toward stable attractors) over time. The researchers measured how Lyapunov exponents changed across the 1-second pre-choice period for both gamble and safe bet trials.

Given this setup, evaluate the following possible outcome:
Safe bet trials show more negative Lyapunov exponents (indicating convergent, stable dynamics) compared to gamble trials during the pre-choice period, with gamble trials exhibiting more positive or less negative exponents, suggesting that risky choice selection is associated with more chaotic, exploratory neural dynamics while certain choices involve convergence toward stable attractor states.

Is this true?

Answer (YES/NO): NO